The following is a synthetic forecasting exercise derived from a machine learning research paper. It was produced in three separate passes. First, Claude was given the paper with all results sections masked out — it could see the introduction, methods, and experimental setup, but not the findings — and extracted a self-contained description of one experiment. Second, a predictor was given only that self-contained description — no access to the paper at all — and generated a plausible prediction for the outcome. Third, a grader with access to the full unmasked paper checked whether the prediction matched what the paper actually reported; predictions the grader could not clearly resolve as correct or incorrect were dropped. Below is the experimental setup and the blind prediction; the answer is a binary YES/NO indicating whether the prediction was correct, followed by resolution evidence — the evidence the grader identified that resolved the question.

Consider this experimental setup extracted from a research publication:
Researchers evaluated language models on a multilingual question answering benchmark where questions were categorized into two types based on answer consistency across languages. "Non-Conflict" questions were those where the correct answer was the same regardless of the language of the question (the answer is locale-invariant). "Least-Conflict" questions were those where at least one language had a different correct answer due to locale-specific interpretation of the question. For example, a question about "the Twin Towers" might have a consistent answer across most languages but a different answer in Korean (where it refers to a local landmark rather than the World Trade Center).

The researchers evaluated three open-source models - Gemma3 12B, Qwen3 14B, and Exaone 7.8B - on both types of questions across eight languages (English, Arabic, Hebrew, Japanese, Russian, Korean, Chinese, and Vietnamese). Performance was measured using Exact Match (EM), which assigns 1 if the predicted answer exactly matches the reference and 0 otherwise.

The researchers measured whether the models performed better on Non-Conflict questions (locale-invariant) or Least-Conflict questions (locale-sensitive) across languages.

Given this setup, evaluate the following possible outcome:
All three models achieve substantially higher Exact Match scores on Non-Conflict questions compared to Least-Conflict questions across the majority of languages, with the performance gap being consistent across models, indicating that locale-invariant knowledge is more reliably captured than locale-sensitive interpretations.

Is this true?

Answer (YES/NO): YES